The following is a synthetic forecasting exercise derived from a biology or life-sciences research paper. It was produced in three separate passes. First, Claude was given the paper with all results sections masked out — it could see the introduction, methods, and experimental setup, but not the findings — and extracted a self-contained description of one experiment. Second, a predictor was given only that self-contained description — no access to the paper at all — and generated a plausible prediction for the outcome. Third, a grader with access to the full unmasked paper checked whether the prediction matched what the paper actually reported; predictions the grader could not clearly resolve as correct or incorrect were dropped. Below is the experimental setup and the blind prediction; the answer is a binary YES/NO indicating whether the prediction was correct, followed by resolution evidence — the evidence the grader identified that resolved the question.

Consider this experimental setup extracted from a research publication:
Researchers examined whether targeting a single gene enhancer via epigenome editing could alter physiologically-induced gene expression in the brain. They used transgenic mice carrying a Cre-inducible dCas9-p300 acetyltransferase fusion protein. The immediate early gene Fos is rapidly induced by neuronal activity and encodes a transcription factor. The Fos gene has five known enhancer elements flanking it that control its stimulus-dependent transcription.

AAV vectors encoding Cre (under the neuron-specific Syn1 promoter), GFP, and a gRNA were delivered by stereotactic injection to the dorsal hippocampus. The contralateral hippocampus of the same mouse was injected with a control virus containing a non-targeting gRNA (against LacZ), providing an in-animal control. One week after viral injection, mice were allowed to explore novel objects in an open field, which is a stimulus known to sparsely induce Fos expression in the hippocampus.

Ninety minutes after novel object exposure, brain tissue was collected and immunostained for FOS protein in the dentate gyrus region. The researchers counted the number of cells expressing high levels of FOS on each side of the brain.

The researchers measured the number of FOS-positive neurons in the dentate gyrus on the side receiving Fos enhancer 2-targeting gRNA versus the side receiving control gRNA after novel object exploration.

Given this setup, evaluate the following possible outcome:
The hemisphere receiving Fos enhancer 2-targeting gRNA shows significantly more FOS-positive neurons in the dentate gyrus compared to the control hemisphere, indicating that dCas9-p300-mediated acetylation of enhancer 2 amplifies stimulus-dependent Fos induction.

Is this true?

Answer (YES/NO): YES